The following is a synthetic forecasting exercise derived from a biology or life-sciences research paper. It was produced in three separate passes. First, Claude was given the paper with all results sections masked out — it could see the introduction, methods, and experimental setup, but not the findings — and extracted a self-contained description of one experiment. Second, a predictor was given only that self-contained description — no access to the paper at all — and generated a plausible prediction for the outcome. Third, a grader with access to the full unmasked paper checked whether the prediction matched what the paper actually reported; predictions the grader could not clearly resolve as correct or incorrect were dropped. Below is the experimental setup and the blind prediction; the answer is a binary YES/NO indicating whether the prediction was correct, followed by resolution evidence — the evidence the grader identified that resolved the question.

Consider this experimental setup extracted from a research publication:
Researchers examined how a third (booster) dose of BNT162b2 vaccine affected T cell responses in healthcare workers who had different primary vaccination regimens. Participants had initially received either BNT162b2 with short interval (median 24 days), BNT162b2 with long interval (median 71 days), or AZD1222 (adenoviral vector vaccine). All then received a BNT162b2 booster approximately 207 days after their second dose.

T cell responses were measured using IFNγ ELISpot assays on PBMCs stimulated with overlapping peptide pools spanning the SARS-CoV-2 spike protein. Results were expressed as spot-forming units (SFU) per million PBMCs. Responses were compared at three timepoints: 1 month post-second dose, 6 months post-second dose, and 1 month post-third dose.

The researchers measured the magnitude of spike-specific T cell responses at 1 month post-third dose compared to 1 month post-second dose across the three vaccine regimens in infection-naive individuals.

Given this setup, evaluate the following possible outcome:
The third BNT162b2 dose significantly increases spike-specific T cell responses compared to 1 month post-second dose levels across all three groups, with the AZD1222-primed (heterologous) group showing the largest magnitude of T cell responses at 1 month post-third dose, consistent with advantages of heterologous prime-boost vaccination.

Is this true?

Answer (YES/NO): NO